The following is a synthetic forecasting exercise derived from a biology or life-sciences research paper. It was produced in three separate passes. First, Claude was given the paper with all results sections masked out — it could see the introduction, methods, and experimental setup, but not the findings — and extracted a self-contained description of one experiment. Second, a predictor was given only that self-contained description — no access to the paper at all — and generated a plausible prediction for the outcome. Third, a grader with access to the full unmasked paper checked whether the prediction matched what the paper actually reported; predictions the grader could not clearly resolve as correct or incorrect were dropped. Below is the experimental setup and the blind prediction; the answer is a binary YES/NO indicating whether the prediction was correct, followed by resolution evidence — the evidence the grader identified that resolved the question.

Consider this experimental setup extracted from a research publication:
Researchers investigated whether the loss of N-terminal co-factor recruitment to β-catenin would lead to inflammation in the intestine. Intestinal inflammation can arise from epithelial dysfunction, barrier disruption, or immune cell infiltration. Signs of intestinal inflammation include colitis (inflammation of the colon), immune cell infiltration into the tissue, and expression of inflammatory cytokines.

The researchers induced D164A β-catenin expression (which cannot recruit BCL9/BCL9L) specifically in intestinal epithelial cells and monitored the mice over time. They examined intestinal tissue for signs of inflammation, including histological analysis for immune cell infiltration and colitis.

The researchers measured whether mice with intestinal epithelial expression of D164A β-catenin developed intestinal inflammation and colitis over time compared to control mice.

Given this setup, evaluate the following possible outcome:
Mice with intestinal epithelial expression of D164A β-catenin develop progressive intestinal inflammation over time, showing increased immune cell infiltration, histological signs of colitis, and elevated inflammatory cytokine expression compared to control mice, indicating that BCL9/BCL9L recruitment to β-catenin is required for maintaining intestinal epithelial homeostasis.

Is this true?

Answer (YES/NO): YES